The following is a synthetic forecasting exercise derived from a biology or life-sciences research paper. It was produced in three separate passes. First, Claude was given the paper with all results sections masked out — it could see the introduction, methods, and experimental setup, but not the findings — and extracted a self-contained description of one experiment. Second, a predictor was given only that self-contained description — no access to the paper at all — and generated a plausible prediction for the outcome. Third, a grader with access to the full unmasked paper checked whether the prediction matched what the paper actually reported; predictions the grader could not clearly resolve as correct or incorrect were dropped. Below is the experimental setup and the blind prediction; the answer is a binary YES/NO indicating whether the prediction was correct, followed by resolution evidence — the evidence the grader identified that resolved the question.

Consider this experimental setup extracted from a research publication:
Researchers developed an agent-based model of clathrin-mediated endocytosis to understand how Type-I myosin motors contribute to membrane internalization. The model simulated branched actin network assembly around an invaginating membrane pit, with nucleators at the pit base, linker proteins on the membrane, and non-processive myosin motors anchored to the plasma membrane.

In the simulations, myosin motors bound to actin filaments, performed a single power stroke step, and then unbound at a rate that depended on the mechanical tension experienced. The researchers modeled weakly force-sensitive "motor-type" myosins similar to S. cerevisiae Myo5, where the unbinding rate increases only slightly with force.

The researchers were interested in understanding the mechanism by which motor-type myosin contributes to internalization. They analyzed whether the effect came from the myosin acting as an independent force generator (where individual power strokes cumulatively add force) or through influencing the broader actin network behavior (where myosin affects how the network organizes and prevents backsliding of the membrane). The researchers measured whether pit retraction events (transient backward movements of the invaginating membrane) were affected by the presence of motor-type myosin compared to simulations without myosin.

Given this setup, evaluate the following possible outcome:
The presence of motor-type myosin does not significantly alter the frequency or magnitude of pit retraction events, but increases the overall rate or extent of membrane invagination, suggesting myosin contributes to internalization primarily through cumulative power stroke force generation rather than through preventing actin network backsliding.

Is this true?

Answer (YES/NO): NO